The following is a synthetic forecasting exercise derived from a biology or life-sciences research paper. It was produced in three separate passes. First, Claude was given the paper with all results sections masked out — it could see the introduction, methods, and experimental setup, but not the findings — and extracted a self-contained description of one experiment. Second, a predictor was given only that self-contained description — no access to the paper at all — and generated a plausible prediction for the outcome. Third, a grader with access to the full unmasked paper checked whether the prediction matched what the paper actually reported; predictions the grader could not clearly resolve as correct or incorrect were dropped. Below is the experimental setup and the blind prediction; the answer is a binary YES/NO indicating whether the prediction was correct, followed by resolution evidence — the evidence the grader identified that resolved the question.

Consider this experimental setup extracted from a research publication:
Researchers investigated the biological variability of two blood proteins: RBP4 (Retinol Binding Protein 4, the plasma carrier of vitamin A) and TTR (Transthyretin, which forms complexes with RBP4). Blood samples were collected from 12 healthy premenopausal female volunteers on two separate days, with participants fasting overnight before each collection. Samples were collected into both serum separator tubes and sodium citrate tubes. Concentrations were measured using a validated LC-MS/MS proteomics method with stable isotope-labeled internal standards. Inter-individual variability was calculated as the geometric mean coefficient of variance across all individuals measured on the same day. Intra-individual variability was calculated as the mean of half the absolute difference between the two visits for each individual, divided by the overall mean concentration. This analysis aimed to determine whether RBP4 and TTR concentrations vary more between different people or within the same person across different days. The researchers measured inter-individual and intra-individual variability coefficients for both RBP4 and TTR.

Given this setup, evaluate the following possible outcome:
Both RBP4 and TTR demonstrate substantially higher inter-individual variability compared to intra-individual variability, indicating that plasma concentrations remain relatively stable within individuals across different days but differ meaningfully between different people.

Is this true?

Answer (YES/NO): YES